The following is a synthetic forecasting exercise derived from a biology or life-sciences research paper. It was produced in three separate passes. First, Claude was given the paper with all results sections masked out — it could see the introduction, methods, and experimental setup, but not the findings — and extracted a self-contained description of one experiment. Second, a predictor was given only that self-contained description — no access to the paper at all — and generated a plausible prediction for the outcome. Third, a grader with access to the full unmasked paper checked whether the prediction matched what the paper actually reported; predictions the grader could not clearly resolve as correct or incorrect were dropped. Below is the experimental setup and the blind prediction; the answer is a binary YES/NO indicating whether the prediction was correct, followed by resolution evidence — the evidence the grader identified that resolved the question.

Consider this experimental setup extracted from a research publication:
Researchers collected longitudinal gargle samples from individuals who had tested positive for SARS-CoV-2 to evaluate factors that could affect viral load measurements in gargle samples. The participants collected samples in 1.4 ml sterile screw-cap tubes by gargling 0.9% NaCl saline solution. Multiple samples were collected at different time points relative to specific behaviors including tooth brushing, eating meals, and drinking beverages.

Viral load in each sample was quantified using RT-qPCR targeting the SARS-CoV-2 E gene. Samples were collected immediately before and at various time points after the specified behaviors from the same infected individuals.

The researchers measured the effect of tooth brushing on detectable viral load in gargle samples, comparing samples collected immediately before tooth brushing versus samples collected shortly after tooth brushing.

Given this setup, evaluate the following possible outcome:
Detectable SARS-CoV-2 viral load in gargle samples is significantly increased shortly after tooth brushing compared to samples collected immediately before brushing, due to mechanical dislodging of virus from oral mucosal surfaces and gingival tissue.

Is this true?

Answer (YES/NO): NO